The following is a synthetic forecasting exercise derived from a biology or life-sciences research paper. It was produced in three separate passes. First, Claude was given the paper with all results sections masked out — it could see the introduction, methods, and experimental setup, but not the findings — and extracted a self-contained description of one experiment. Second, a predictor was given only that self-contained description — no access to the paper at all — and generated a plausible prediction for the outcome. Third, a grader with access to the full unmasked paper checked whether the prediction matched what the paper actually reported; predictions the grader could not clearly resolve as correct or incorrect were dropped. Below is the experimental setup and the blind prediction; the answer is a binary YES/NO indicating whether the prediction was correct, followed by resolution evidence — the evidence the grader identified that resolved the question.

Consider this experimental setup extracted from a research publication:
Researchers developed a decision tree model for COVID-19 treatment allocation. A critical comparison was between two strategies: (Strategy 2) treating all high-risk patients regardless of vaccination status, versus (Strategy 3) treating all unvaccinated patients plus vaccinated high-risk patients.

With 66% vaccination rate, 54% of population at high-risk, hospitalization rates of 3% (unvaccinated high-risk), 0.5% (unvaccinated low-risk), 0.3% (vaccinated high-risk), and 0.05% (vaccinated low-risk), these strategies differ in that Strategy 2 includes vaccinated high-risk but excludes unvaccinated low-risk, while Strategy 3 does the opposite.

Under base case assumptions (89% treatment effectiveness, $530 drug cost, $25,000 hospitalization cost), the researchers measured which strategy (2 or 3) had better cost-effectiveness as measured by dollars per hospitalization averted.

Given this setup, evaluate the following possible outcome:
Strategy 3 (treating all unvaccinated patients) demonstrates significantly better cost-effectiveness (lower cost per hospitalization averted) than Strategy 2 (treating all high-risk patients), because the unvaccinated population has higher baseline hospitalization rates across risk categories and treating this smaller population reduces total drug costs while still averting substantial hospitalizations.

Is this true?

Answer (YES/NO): NO